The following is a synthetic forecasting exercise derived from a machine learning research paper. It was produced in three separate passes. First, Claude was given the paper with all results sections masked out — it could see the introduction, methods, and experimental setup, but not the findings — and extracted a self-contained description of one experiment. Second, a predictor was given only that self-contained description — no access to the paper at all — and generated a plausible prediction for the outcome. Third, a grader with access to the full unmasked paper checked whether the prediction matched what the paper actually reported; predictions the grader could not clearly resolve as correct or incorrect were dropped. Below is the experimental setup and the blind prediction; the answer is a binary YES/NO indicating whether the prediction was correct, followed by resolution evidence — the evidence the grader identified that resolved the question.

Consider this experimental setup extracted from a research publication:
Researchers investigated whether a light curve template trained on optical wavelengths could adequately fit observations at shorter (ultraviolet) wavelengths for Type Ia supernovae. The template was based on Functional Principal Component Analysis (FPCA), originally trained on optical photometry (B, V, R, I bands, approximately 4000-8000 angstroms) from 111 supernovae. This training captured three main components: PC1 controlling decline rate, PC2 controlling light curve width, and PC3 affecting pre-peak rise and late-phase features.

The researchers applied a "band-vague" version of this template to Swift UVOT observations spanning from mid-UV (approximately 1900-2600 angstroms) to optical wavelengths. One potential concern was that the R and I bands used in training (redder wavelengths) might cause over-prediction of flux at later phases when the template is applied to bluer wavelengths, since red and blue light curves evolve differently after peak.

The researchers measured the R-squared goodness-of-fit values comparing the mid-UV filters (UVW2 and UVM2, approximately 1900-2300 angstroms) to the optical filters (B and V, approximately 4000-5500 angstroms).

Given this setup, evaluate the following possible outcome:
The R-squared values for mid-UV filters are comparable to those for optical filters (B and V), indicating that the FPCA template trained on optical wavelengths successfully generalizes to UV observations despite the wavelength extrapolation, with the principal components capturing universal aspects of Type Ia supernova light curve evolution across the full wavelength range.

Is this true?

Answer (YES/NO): NO